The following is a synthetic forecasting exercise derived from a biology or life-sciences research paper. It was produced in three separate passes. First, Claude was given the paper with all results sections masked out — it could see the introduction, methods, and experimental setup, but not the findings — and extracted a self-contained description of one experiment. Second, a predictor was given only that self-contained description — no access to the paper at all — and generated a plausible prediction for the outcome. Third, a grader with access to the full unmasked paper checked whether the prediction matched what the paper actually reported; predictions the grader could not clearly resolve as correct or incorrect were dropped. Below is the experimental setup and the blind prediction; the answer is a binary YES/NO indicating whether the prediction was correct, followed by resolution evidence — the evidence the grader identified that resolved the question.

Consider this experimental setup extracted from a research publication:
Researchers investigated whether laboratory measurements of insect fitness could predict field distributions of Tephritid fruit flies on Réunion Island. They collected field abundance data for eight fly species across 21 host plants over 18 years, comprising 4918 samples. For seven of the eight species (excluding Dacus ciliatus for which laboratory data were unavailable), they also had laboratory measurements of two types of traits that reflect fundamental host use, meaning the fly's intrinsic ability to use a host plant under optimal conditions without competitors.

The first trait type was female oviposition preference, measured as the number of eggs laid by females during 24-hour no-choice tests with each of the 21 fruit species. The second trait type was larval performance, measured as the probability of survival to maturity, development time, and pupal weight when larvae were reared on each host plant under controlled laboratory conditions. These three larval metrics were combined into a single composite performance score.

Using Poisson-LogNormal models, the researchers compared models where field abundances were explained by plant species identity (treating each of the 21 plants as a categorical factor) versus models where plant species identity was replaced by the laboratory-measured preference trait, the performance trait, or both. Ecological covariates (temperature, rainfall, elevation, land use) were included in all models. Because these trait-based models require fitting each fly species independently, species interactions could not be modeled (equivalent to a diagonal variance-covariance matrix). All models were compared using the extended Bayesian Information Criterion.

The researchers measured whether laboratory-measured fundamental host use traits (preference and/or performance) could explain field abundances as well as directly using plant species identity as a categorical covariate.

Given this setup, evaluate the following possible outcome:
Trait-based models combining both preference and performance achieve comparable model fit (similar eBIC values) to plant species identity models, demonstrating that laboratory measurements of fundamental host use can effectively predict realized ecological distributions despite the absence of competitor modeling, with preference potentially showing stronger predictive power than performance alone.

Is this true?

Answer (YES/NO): NO